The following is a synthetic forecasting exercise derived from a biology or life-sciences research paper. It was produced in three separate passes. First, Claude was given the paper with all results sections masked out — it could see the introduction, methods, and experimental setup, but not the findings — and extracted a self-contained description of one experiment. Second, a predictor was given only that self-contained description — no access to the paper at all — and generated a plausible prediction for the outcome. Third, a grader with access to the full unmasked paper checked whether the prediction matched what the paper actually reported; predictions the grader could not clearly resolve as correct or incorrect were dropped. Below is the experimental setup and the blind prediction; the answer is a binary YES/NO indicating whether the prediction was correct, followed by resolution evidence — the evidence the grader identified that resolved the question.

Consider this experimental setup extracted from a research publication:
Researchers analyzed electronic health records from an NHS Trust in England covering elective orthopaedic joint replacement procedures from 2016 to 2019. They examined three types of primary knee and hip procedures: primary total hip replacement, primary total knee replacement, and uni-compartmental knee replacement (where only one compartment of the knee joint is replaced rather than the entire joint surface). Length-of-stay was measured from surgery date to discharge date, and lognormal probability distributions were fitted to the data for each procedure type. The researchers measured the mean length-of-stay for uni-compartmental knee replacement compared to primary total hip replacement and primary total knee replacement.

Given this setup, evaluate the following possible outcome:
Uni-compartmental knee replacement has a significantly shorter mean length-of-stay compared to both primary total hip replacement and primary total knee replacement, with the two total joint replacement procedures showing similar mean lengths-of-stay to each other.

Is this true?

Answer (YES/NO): YES